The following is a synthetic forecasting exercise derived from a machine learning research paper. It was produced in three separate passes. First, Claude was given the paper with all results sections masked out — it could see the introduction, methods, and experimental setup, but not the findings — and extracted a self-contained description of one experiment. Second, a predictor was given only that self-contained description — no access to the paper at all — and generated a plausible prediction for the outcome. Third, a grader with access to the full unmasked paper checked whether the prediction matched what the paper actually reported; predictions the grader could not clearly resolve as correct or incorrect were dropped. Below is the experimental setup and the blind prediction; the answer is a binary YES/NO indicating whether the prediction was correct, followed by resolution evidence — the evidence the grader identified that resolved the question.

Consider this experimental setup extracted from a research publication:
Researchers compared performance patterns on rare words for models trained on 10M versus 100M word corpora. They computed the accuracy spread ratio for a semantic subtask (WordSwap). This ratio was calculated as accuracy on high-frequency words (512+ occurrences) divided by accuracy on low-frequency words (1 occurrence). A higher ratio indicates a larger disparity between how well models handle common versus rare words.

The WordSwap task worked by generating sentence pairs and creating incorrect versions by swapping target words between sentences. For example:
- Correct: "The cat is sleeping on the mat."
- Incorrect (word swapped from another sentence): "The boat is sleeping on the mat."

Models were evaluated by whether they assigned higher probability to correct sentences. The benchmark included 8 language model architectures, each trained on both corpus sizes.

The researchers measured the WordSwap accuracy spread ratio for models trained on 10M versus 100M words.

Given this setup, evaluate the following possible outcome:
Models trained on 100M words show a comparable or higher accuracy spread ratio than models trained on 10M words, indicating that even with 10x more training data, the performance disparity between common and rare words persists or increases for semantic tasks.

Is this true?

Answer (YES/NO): YES